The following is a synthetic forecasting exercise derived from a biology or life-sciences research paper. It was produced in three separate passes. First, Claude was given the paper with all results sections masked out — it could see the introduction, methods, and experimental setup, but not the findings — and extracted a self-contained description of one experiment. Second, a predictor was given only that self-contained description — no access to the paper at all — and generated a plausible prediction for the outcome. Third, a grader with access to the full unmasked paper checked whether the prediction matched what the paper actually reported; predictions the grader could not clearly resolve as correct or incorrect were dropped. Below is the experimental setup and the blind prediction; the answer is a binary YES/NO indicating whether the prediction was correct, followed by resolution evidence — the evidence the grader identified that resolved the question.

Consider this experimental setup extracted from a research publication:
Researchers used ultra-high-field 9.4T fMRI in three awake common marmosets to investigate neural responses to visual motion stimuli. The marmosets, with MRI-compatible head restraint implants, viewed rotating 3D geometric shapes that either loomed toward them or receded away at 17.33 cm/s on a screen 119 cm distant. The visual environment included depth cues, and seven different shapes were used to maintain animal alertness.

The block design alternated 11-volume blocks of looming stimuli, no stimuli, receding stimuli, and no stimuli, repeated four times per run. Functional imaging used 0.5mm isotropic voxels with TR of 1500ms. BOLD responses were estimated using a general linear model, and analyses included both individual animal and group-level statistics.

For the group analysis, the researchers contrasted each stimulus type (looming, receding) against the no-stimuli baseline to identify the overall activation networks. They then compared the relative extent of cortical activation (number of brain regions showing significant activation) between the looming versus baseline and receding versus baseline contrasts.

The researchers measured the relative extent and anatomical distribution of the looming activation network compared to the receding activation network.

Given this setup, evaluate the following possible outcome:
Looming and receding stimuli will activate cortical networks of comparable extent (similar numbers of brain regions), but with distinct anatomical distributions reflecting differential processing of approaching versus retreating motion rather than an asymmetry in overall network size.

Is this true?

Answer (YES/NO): NO